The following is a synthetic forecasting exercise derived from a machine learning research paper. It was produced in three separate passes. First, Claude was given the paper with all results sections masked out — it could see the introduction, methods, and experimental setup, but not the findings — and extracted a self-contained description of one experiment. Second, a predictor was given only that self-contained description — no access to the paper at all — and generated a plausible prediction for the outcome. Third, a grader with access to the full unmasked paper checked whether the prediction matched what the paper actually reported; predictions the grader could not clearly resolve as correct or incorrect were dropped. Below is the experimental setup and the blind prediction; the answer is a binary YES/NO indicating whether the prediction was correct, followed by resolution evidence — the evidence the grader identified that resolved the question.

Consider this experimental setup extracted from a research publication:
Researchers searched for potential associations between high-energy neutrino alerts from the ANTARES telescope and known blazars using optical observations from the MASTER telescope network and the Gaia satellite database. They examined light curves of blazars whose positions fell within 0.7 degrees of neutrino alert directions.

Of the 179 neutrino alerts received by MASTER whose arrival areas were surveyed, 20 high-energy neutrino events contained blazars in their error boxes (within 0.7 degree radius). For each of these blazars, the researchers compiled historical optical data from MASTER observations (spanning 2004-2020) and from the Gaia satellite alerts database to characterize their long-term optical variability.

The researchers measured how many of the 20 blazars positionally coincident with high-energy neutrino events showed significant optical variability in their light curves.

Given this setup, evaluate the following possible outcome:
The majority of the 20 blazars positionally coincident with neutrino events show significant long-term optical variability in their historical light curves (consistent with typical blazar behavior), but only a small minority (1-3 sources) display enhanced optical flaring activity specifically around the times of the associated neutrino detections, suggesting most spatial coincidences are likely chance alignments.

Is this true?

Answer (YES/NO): NO